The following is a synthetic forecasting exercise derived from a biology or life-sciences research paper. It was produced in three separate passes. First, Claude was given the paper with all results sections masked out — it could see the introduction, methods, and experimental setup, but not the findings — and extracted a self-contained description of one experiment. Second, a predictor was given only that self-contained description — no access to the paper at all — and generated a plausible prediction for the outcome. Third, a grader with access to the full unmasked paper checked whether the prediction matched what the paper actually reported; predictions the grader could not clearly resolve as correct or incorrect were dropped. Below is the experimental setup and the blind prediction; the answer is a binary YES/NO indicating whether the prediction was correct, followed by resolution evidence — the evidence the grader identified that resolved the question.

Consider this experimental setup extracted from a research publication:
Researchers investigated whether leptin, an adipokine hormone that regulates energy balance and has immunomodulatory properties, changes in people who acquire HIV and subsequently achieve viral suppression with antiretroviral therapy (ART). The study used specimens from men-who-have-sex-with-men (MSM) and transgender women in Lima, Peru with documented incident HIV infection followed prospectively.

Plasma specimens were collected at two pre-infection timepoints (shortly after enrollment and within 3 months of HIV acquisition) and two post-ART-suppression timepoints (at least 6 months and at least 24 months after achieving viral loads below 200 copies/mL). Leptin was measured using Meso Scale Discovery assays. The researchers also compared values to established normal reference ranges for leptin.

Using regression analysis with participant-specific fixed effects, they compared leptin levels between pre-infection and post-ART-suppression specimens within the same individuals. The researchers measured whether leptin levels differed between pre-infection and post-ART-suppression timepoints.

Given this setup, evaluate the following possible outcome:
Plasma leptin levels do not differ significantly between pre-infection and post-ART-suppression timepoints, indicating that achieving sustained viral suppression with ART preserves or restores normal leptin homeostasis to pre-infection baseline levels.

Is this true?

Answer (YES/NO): NO